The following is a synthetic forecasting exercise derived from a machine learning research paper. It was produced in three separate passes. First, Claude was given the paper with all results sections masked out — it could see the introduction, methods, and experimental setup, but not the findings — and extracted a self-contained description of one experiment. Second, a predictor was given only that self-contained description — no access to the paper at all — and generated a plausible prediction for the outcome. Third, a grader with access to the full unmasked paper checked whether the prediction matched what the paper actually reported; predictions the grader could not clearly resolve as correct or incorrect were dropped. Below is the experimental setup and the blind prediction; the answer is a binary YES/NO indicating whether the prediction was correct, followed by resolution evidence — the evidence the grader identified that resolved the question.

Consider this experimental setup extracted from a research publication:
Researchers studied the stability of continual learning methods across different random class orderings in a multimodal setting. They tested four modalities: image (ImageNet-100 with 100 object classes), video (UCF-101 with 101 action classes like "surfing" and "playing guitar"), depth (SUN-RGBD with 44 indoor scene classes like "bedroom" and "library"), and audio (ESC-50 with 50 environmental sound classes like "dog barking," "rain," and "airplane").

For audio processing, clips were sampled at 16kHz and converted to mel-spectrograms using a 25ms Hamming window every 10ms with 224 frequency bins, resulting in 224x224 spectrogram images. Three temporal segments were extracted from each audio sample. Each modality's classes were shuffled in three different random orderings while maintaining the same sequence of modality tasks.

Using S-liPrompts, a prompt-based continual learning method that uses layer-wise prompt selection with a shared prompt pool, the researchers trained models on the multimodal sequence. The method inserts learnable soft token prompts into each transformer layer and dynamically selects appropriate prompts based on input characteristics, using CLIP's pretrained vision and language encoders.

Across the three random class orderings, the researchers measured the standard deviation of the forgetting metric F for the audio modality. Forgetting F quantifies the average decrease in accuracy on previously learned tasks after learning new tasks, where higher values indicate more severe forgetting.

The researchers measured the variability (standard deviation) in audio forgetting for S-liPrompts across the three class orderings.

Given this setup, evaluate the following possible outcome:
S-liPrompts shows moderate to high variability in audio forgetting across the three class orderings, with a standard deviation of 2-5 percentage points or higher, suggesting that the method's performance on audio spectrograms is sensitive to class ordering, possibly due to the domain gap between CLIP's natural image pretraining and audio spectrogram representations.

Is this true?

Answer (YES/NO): YES